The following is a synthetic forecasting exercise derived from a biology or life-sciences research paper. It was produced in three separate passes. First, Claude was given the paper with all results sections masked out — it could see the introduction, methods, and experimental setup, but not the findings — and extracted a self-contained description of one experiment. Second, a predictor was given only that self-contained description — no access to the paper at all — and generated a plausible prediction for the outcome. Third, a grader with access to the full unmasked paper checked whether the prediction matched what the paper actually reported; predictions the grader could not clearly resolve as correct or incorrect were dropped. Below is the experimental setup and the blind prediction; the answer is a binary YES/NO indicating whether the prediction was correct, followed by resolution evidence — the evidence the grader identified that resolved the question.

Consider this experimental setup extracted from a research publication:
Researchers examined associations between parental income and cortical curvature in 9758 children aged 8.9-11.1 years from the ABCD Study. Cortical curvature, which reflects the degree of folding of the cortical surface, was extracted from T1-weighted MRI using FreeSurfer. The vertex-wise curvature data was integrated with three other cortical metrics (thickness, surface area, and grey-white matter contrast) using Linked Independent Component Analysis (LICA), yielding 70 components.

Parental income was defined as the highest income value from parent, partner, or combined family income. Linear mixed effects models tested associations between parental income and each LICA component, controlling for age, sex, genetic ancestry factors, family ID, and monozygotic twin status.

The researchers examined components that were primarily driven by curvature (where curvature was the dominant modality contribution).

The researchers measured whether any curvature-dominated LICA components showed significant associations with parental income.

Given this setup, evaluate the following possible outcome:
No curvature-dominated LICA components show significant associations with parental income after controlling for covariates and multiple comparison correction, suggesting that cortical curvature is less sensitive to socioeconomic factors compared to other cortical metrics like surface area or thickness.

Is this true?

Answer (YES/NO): YES